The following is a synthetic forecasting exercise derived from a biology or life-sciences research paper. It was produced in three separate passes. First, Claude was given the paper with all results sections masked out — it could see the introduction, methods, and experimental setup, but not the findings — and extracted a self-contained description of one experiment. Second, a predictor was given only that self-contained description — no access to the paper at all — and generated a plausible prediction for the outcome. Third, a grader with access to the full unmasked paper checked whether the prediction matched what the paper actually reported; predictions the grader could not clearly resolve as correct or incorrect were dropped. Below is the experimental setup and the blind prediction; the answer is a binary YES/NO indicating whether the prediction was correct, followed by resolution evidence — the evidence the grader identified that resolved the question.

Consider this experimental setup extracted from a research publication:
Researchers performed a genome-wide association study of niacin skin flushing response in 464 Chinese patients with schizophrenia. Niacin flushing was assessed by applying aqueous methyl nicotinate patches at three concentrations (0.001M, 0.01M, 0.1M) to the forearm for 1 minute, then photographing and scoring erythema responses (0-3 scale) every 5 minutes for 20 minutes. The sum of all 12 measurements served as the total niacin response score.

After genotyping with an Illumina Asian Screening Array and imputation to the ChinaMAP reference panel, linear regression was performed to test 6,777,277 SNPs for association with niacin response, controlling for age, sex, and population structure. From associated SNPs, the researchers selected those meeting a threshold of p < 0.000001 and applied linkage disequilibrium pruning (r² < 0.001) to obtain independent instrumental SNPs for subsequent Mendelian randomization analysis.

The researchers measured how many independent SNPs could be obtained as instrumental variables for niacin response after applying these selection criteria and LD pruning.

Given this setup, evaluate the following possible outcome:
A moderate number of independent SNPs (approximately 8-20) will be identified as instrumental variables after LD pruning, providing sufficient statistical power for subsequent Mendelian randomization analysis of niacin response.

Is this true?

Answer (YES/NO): NO